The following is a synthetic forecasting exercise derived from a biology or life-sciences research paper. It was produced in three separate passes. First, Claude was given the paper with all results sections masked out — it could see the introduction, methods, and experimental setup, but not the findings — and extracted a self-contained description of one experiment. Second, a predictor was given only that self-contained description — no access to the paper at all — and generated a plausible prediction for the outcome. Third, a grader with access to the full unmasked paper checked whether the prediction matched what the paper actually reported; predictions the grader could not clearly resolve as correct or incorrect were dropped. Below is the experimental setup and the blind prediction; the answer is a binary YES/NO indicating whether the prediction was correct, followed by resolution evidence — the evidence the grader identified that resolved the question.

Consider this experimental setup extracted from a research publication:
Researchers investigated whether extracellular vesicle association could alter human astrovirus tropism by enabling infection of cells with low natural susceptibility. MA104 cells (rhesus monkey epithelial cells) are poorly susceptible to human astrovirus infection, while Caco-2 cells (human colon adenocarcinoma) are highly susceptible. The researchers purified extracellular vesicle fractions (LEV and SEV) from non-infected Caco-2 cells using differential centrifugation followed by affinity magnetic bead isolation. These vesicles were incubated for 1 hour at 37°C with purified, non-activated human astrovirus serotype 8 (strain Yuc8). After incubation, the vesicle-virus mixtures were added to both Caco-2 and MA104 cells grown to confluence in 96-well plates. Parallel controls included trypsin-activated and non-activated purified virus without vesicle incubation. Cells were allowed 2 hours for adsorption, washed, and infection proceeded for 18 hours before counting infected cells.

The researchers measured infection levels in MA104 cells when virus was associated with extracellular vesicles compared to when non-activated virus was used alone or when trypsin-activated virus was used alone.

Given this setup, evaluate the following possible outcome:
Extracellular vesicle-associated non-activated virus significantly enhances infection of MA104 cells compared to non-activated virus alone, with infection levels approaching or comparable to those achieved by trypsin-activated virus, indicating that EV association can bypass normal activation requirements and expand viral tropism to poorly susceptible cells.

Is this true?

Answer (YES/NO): NO